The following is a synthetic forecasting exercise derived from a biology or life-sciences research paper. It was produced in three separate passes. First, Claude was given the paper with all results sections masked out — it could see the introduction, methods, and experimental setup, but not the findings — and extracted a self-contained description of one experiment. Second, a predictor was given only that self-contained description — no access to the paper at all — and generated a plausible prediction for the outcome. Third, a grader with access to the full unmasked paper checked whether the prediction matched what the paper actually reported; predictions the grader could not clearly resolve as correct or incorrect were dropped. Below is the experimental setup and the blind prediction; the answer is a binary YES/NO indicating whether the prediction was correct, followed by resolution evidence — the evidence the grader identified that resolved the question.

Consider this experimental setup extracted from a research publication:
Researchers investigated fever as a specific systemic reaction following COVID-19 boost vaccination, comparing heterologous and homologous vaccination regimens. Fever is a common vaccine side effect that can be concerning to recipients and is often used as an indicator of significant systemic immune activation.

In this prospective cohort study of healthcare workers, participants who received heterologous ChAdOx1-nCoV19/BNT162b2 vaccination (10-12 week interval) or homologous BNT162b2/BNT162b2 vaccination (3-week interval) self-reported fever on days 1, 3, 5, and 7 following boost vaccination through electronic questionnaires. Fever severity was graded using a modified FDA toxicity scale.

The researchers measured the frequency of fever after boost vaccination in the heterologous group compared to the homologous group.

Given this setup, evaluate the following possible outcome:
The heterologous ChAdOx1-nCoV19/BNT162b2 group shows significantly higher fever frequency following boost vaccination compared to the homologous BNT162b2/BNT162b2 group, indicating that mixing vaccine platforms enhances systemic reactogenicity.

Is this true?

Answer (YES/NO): NO